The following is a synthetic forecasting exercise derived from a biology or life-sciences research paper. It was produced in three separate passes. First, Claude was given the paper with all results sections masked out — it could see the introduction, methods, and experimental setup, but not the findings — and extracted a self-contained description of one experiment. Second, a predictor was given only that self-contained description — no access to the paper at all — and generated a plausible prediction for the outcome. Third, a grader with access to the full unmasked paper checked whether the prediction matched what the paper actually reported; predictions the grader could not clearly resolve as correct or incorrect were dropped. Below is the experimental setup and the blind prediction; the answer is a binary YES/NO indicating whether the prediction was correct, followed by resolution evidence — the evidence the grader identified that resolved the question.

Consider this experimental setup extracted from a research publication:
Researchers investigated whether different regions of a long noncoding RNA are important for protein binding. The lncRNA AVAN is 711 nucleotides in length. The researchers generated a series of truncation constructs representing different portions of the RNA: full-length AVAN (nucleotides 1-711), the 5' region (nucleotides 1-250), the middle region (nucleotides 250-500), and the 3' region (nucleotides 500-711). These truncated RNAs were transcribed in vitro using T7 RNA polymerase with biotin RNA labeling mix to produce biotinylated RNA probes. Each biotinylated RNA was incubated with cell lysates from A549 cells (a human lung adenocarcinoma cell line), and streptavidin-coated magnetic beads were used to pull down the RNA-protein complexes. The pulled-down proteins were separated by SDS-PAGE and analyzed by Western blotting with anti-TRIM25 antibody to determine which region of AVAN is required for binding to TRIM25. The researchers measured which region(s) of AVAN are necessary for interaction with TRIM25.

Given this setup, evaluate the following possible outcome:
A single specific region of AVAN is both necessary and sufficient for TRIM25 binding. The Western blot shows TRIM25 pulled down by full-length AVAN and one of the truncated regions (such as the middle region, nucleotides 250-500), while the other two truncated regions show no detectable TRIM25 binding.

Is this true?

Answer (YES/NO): NO